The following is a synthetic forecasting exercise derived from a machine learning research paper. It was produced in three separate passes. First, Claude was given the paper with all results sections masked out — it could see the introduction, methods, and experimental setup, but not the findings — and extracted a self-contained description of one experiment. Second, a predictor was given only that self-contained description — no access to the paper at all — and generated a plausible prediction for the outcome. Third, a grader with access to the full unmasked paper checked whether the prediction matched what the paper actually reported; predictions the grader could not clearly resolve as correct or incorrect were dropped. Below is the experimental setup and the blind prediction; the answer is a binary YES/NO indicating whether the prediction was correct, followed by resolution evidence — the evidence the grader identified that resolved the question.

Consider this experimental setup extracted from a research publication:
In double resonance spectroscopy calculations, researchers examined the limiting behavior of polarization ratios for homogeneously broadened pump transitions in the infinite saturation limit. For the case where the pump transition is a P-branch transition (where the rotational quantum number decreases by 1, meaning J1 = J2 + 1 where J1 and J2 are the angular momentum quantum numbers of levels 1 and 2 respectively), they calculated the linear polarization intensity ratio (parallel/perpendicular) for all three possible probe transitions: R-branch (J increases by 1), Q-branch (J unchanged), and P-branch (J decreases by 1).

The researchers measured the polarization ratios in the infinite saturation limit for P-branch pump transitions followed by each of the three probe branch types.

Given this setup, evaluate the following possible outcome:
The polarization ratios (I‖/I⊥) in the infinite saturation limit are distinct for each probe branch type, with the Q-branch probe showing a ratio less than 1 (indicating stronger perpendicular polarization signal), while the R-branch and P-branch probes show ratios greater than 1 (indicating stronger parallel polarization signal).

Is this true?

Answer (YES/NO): NO